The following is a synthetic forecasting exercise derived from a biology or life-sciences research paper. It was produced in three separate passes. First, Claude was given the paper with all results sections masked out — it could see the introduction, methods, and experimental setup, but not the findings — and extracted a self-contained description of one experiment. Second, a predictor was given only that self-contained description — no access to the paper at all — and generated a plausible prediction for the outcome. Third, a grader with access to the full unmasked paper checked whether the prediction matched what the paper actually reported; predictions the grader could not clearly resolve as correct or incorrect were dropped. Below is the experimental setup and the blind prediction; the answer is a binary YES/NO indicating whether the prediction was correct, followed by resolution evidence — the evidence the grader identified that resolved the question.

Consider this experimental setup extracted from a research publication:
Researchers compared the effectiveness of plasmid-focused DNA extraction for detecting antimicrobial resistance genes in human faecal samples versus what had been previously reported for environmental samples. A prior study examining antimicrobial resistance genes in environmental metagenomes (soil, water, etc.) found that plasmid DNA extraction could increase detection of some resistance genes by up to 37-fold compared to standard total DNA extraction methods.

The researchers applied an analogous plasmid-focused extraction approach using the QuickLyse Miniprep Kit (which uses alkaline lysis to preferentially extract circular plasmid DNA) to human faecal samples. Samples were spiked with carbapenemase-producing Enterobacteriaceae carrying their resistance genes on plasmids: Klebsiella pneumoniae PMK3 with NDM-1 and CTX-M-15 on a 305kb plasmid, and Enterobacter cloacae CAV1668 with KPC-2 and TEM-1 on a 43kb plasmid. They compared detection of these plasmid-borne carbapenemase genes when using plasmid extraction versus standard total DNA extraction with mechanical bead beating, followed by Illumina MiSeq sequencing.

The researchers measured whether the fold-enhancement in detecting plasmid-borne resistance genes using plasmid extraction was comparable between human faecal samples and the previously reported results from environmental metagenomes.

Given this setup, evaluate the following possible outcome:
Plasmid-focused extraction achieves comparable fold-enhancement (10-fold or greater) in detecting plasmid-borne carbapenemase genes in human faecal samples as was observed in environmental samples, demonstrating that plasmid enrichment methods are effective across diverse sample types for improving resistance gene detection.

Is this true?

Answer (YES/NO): NO